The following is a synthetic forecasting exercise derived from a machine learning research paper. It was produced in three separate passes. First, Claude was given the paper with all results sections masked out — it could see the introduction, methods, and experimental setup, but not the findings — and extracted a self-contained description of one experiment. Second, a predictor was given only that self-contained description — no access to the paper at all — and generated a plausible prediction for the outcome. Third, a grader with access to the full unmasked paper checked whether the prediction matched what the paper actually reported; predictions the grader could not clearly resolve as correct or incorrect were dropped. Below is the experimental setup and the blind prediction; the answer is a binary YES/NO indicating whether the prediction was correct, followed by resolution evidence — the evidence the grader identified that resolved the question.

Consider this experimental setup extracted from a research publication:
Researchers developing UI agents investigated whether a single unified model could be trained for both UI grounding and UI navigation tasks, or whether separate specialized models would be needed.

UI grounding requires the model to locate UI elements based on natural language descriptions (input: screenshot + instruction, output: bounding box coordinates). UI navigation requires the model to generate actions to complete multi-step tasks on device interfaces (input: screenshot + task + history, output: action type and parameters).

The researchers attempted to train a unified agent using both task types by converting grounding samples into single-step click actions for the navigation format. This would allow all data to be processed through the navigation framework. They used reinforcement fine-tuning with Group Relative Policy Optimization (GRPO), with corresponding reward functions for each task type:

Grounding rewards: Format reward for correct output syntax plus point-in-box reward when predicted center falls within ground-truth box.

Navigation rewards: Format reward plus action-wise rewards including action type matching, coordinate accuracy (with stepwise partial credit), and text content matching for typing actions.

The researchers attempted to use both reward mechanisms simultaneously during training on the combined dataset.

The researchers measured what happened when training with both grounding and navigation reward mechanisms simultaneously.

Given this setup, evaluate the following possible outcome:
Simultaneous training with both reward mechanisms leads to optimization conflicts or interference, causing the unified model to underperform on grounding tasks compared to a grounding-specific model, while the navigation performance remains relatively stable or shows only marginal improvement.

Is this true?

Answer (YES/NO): NO